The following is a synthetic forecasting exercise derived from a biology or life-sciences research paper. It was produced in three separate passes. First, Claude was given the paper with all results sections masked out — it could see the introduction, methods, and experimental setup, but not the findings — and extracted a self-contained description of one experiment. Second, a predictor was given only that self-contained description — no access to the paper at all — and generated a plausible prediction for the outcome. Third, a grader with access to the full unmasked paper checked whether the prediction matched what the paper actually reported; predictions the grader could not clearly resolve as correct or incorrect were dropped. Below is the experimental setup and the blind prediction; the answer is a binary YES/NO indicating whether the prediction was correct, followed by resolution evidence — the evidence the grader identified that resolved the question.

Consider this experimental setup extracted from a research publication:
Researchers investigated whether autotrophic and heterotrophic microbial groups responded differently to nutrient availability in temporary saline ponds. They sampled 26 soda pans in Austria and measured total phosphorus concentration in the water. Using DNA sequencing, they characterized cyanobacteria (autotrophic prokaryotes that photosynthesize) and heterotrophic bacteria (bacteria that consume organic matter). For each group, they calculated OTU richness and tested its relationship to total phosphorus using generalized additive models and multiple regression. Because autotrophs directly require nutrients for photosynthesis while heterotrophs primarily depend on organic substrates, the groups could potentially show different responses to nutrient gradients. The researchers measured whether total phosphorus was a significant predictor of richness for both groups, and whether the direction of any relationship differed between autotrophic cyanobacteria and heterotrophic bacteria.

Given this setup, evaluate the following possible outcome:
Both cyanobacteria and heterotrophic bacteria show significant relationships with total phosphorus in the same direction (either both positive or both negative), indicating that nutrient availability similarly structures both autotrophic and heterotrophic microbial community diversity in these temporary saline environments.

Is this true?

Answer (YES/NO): NO